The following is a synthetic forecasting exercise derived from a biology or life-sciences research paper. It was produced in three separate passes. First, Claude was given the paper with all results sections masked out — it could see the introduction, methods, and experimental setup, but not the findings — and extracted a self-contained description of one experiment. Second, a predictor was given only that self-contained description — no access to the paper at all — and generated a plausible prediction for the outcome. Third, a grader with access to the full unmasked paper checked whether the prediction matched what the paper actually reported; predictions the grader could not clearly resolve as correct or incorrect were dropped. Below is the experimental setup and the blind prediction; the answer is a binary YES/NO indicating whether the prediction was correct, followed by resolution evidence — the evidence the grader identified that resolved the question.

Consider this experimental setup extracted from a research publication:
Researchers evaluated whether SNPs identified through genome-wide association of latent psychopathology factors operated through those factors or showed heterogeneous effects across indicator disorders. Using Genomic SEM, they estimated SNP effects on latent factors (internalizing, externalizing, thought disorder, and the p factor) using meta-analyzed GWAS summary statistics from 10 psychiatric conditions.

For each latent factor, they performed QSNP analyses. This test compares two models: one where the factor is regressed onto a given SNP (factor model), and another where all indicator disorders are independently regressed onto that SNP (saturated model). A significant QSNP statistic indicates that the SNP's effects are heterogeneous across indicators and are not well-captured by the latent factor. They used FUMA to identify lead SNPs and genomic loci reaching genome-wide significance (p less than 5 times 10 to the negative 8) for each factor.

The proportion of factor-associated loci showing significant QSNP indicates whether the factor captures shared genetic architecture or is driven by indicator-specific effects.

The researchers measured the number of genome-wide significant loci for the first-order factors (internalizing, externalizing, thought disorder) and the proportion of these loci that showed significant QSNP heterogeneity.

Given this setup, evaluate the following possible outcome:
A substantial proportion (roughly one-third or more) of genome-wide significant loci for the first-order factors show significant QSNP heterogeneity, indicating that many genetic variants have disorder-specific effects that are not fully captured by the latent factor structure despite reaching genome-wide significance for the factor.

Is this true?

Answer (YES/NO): NO